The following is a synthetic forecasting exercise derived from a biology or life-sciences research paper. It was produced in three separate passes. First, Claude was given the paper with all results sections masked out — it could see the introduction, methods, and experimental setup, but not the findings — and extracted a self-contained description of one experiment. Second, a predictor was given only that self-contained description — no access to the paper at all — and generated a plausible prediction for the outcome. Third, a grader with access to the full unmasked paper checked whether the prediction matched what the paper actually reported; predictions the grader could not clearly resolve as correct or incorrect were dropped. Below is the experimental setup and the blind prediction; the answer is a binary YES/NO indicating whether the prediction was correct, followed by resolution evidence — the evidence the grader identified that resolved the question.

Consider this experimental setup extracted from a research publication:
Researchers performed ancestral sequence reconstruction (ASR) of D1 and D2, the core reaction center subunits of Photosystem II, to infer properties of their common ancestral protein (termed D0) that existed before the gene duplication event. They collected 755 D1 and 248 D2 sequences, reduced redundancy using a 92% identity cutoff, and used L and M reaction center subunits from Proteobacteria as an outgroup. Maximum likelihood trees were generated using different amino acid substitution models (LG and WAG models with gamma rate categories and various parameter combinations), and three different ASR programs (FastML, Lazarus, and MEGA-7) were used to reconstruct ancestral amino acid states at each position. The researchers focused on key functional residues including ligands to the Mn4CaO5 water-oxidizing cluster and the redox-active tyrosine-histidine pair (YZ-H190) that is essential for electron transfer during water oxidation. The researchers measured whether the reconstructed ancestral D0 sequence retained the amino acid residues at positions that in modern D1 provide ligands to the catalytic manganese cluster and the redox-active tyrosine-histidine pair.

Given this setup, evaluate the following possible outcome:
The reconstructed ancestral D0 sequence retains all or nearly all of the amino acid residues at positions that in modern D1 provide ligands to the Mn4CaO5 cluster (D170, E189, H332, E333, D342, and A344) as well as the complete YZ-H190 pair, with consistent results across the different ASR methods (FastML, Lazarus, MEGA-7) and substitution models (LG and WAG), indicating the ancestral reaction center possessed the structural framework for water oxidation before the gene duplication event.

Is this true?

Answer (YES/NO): NO